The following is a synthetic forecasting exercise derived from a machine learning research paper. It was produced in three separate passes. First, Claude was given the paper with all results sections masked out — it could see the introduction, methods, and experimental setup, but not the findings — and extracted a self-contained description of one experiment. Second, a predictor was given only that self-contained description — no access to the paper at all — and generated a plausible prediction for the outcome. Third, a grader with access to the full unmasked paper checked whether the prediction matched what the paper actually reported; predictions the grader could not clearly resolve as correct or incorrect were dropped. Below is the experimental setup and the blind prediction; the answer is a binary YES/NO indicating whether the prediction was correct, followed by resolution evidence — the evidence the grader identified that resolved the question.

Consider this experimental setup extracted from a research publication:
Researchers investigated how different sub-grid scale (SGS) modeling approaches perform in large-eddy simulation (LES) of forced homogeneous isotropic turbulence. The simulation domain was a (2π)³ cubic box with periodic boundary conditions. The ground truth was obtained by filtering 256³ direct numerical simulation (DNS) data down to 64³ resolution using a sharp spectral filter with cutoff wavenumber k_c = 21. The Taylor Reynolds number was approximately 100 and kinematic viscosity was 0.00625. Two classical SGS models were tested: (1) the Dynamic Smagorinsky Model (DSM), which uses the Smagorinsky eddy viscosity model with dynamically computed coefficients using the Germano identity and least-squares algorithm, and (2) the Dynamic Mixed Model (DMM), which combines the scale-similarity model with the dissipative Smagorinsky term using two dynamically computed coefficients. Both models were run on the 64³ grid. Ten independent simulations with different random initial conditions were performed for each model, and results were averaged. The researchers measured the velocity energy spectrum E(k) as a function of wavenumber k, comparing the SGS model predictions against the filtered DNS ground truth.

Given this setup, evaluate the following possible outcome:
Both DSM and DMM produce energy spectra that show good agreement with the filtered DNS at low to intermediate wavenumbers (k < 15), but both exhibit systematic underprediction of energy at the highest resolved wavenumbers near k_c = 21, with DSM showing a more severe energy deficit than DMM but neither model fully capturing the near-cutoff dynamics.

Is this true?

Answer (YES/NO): NO